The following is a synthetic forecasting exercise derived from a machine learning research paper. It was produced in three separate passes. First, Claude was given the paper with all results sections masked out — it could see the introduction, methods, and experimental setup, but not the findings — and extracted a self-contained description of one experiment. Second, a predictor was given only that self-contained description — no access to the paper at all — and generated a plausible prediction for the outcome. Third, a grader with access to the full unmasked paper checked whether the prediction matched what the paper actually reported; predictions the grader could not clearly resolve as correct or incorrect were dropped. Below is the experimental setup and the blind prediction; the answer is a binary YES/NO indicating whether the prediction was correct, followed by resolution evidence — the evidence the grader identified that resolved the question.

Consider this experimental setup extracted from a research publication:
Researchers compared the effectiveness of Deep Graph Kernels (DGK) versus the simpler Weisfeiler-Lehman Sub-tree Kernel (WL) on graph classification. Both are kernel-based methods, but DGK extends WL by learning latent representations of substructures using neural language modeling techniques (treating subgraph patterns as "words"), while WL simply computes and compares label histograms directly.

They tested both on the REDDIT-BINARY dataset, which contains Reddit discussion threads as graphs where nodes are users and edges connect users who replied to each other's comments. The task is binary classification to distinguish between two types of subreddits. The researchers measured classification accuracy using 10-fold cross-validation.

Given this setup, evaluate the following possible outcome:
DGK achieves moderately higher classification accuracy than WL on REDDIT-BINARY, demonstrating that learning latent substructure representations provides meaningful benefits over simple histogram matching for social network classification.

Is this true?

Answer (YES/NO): YES